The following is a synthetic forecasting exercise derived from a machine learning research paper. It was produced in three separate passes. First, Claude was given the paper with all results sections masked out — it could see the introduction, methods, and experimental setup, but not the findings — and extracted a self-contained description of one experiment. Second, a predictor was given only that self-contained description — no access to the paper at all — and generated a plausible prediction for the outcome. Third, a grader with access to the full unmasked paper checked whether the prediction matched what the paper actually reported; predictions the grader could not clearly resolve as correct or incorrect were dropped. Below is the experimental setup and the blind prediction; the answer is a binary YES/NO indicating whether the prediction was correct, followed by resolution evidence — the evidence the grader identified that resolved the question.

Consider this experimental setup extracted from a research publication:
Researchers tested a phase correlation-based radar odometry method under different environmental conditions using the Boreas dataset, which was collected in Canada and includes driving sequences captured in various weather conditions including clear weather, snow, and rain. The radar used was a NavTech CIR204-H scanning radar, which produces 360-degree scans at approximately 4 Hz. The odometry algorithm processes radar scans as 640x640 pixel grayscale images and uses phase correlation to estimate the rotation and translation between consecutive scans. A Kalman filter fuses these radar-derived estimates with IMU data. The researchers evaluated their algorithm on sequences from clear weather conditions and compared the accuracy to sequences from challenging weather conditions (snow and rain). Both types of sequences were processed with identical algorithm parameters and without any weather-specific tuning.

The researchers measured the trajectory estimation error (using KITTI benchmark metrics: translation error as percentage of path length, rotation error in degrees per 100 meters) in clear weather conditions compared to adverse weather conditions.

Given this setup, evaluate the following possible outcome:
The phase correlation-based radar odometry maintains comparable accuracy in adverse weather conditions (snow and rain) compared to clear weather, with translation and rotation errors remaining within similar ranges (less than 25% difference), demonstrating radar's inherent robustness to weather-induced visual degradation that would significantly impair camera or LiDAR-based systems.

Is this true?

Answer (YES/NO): NO